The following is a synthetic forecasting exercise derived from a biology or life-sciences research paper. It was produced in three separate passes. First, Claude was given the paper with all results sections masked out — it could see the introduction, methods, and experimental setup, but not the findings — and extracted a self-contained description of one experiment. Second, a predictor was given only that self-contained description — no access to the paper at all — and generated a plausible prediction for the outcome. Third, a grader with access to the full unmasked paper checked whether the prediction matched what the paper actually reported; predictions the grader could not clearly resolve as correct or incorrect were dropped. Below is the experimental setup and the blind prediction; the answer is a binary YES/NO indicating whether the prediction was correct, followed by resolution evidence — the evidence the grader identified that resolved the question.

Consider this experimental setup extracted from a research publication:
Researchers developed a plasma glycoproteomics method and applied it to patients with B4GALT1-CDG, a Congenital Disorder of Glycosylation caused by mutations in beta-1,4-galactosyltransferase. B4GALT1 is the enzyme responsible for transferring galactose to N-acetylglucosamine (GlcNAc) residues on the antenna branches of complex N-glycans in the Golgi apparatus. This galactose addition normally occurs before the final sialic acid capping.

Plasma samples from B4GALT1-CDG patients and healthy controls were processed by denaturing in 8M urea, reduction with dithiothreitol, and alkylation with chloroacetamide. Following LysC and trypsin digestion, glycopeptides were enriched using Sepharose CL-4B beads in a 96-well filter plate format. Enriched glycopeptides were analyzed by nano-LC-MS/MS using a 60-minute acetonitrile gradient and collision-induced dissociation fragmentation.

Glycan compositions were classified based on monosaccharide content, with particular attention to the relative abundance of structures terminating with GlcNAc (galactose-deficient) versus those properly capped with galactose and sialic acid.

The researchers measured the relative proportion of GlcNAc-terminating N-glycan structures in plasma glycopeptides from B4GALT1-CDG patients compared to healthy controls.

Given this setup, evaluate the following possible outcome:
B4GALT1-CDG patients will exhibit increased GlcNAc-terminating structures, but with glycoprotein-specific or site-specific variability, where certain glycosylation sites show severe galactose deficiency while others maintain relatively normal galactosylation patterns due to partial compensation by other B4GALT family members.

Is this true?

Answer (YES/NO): NO